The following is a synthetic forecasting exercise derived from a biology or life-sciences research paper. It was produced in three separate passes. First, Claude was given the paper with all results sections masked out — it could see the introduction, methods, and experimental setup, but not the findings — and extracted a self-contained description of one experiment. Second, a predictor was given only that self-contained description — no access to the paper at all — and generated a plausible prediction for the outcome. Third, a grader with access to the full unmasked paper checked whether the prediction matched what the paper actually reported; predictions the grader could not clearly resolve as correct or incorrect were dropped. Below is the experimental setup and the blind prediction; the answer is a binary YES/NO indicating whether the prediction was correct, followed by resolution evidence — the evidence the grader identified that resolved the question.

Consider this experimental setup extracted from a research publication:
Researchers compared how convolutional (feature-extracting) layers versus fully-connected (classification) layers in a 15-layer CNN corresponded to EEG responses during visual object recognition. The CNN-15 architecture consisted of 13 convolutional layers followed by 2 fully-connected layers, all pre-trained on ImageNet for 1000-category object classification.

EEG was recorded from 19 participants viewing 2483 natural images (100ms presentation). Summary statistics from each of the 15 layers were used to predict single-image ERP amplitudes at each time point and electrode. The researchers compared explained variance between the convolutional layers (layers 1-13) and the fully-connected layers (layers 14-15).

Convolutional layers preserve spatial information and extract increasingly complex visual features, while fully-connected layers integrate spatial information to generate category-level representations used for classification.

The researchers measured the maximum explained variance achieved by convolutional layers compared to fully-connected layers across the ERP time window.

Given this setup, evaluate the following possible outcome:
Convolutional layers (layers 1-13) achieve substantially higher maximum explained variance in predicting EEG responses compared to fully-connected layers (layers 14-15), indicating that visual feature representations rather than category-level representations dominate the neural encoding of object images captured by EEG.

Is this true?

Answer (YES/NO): YES